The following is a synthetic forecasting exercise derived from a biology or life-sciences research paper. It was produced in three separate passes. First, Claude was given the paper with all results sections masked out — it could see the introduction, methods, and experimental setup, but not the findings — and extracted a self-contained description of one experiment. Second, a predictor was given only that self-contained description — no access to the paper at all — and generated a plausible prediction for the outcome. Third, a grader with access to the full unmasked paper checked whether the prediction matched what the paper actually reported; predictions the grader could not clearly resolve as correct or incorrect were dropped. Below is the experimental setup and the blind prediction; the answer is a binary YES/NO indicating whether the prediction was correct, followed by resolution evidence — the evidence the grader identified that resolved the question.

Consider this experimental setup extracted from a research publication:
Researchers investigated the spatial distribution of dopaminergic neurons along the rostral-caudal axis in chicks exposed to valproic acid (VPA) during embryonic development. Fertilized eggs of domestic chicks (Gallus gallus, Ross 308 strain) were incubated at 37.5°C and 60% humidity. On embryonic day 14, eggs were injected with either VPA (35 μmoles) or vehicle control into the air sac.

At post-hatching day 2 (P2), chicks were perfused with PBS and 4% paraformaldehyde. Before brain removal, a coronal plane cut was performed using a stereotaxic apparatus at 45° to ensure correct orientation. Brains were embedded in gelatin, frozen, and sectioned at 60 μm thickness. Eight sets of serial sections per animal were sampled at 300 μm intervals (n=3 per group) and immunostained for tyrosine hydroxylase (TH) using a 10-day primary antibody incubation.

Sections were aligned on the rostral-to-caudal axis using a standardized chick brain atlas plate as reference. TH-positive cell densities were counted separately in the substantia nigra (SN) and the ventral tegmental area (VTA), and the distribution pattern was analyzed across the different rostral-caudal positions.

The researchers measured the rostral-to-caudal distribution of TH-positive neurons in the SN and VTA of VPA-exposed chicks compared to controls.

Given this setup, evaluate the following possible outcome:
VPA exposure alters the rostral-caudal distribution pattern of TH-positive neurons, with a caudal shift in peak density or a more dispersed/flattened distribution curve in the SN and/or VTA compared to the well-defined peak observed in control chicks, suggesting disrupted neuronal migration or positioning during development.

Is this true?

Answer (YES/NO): YES